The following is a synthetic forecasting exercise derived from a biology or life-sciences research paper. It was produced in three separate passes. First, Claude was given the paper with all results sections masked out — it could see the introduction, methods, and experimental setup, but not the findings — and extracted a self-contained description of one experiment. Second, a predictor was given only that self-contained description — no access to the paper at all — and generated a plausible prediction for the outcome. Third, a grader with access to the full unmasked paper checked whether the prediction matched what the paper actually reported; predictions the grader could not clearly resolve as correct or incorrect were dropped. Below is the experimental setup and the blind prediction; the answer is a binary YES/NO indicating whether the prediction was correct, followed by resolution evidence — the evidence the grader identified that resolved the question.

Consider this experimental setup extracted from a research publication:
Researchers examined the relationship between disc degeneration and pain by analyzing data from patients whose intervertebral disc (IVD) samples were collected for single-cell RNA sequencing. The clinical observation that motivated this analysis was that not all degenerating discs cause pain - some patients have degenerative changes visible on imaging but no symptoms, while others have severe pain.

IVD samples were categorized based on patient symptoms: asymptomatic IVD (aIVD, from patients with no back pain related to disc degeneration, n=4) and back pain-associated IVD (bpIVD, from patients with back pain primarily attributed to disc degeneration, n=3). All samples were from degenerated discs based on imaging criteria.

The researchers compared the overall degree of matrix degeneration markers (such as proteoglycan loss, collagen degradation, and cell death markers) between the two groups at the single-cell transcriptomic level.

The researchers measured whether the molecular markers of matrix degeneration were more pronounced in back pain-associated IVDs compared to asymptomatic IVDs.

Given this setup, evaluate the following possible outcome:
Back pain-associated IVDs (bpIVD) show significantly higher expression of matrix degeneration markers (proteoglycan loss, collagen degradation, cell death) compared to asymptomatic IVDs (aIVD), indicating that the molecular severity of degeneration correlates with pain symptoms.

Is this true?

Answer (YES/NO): NO